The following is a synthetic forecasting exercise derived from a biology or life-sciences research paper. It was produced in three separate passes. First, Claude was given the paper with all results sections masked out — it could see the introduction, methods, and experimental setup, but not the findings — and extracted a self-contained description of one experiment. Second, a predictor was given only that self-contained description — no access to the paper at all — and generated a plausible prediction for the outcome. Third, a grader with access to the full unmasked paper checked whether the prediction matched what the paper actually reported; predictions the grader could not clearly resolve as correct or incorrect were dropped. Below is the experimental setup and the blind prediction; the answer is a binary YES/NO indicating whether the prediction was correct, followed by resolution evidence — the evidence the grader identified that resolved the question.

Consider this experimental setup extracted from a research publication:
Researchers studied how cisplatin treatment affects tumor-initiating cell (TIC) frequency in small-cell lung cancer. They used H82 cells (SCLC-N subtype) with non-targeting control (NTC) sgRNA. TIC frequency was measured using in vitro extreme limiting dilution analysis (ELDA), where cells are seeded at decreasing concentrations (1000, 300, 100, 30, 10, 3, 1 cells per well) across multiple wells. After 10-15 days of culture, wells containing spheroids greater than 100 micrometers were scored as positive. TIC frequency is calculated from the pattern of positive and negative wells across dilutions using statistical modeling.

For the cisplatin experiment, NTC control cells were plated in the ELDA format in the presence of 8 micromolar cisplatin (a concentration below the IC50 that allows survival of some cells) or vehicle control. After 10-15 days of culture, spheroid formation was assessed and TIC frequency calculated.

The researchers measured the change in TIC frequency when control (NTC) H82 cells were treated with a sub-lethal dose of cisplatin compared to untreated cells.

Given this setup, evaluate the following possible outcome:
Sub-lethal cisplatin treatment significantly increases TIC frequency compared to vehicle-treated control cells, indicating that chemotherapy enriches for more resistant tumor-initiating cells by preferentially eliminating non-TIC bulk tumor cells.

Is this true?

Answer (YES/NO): NO